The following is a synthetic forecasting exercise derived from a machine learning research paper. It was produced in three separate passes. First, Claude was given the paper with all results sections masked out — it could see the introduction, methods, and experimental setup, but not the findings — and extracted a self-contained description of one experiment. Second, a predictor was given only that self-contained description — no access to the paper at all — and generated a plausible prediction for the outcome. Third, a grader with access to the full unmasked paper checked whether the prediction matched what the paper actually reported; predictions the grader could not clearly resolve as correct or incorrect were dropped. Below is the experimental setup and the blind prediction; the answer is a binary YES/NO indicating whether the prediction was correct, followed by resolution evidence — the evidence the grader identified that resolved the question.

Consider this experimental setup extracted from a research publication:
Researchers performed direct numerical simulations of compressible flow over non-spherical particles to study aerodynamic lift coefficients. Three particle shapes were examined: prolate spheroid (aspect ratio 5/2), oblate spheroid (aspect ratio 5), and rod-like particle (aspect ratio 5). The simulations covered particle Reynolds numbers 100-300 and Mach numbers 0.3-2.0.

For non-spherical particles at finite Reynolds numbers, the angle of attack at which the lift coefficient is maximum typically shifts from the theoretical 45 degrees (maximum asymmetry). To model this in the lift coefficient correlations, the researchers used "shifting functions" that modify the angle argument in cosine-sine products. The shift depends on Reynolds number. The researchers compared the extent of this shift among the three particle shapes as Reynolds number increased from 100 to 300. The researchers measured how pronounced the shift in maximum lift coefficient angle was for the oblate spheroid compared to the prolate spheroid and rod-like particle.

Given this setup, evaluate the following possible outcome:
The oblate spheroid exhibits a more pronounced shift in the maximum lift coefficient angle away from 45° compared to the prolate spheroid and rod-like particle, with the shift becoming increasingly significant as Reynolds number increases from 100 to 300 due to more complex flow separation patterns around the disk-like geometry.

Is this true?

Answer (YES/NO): NO